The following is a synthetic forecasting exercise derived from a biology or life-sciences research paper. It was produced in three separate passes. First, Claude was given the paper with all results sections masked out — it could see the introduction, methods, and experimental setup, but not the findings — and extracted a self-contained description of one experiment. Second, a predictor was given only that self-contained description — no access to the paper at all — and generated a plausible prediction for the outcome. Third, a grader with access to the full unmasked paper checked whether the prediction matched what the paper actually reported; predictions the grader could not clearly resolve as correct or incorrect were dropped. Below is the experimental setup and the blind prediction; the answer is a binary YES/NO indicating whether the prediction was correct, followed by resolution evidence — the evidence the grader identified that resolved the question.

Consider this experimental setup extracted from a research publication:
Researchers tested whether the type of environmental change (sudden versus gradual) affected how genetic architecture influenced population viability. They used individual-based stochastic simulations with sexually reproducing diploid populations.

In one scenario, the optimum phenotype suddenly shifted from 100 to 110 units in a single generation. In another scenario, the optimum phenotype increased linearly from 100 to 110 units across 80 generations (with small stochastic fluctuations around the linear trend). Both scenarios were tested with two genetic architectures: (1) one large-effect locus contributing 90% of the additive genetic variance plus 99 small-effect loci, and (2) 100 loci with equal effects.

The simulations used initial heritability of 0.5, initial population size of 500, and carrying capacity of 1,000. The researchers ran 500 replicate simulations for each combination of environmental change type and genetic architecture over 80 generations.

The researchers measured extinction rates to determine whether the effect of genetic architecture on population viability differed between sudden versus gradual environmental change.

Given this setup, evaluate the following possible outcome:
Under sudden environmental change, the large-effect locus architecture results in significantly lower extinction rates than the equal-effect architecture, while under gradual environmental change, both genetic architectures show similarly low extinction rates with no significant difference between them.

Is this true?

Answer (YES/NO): NO